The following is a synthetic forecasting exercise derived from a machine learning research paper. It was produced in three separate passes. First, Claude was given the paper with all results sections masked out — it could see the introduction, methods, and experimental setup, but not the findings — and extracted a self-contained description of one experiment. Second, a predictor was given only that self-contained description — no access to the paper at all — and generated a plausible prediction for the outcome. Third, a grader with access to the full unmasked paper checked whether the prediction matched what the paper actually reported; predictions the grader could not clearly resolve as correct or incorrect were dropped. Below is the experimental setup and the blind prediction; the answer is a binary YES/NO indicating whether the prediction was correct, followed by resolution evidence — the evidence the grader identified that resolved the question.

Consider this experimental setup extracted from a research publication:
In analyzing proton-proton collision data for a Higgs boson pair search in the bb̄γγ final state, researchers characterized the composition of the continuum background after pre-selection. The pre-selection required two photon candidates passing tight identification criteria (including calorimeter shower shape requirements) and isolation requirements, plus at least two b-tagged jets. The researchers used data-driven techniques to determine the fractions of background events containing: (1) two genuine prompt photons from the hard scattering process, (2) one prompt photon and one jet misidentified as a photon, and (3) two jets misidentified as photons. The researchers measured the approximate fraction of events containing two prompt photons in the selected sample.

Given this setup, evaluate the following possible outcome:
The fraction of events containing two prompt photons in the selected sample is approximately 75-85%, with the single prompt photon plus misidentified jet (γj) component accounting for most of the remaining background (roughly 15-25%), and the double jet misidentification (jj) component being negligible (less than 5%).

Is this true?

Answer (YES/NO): NO